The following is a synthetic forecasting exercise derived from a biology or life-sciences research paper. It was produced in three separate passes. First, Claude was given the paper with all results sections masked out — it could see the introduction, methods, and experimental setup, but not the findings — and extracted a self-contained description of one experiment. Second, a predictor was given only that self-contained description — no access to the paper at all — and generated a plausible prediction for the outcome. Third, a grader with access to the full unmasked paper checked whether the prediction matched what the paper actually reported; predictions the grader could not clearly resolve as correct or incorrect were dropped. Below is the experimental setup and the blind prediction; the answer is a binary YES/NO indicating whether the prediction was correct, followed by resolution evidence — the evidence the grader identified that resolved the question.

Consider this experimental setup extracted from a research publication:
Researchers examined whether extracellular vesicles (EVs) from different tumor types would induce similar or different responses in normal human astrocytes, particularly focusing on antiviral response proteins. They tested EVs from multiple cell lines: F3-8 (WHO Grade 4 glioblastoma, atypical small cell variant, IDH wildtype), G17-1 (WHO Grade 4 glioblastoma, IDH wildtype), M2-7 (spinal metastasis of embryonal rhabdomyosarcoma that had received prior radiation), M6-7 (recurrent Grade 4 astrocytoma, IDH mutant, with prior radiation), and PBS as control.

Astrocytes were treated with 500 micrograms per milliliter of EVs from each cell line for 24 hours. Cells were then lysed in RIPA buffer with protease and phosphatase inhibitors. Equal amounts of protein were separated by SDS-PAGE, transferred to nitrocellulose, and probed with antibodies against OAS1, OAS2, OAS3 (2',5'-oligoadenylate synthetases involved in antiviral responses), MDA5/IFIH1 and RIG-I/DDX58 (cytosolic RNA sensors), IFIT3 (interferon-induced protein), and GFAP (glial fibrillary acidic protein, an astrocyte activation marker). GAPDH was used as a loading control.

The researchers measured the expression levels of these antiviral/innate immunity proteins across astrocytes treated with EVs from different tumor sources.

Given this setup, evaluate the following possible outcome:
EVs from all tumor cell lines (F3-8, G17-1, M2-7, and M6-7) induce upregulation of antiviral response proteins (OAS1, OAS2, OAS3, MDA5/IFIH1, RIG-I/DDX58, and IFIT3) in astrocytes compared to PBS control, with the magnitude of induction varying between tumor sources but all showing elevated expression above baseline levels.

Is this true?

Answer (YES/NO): NO